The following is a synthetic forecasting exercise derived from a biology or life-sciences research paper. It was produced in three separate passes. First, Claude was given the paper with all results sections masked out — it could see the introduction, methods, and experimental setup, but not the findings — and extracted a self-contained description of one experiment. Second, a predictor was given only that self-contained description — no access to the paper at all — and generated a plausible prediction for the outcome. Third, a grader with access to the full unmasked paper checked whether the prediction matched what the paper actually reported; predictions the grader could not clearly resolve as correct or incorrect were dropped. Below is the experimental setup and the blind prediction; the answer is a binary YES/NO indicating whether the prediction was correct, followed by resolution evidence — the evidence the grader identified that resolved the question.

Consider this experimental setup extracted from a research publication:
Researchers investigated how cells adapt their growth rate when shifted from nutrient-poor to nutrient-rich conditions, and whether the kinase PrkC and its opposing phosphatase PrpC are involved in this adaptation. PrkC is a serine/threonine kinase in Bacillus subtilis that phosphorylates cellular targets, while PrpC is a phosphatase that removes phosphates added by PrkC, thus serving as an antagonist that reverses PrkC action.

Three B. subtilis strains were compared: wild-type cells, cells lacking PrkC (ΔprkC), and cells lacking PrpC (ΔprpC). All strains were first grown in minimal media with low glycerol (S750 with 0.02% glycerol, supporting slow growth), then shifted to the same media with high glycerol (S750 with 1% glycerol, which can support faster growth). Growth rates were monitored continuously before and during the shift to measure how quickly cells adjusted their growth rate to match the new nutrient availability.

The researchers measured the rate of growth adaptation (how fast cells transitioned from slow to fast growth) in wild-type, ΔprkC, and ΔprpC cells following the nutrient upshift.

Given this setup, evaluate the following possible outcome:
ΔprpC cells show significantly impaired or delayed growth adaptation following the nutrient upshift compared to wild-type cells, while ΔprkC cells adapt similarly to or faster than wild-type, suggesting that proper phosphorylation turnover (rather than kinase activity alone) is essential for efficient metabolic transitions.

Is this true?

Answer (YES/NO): NO